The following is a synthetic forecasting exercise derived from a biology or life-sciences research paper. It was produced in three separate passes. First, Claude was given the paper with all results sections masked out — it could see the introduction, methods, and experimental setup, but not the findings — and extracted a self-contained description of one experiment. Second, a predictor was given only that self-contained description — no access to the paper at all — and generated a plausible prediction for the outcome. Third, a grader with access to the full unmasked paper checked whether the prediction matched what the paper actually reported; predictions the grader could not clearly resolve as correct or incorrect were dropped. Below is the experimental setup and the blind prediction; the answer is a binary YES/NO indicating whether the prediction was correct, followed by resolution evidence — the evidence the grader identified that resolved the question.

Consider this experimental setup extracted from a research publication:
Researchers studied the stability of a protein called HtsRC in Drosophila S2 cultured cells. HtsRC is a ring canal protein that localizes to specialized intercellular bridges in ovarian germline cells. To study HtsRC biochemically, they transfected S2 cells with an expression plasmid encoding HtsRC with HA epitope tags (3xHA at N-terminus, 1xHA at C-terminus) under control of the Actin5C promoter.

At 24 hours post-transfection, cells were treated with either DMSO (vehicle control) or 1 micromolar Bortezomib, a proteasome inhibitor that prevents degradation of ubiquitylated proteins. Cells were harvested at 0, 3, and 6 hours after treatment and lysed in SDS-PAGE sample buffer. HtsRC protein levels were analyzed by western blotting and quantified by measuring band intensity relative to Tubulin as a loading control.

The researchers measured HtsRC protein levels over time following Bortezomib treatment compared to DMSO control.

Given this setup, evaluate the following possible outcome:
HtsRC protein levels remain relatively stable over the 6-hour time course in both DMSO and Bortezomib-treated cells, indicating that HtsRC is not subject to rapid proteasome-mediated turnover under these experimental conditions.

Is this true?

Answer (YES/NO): NO